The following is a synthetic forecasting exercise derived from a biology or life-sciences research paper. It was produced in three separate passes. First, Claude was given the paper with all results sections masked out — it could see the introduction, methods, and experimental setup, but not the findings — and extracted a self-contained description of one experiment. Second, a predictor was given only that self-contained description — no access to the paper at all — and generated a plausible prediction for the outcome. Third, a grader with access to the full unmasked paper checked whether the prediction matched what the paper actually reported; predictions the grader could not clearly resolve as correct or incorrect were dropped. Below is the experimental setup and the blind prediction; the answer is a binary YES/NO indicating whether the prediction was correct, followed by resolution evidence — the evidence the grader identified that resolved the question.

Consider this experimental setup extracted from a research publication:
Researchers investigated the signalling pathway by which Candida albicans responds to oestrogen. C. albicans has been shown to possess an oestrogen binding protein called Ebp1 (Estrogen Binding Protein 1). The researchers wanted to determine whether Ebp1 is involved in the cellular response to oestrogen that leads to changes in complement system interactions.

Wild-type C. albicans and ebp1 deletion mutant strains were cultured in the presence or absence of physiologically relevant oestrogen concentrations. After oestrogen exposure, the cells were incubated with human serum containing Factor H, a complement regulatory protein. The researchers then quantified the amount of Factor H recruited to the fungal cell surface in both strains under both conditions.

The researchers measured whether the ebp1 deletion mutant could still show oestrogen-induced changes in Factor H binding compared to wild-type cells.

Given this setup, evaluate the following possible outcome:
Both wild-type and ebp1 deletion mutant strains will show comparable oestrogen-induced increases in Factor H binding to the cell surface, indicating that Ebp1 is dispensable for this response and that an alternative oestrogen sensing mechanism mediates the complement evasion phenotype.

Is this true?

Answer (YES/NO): NO